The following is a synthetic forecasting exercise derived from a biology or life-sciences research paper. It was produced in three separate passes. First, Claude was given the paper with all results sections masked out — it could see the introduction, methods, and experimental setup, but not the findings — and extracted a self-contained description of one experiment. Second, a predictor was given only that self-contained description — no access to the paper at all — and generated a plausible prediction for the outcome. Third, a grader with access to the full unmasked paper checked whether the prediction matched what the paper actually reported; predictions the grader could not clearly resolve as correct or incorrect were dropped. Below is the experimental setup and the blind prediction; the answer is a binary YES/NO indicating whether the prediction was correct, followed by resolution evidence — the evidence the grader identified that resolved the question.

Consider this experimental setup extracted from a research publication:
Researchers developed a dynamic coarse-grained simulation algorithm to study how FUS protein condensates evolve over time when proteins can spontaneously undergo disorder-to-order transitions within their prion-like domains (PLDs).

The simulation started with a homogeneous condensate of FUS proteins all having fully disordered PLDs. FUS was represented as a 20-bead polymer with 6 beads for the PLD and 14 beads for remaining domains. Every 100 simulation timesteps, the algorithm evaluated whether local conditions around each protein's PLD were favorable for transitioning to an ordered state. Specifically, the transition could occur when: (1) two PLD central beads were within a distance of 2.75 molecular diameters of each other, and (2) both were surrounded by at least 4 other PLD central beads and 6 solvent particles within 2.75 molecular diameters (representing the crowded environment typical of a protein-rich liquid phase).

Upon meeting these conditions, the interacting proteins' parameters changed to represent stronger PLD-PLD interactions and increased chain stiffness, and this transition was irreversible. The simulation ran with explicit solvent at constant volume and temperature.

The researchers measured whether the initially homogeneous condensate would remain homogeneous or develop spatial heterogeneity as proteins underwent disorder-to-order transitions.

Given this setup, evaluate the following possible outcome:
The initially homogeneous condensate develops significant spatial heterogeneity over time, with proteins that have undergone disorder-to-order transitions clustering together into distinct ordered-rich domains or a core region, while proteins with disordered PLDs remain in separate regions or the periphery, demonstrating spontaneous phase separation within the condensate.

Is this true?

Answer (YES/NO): YES